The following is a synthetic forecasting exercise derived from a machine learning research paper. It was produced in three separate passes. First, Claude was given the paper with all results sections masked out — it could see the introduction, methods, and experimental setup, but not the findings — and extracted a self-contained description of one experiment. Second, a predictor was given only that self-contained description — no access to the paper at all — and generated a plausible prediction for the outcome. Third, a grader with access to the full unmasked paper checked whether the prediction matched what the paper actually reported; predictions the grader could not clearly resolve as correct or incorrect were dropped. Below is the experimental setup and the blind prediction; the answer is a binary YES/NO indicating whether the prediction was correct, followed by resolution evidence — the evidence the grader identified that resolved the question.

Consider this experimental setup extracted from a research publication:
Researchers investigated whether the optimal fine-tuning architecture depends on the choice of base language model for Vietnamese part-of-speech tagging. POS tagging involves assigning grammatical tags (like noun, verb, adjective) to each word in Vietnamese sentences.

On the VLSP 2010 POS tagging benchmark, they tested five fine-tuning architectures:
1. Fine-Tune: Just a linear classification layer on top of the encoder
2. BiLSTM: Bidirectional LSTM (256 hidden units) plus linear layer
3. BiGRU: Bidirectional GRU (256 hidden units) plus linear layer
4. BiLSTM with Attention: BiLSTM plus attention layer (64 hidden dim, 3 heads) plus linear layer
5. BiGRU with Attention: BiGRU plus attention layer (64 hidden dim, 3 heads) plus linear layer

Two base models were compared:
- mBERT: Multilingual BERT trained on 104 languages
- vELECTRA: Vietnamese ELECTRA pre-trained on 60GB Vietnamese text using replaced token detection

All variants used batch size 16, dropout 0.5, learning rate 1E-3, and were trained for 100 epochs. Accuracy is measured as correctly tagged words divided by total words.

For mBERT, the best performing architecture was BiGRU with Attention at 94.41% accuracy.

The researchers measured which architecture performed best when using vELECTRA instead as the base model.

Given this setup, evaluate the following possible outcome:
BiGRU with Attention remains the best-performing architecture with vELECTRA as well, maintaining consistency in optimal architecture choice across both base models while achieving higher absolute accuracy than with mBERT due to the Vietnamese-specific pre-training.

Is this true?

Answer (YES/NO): NO